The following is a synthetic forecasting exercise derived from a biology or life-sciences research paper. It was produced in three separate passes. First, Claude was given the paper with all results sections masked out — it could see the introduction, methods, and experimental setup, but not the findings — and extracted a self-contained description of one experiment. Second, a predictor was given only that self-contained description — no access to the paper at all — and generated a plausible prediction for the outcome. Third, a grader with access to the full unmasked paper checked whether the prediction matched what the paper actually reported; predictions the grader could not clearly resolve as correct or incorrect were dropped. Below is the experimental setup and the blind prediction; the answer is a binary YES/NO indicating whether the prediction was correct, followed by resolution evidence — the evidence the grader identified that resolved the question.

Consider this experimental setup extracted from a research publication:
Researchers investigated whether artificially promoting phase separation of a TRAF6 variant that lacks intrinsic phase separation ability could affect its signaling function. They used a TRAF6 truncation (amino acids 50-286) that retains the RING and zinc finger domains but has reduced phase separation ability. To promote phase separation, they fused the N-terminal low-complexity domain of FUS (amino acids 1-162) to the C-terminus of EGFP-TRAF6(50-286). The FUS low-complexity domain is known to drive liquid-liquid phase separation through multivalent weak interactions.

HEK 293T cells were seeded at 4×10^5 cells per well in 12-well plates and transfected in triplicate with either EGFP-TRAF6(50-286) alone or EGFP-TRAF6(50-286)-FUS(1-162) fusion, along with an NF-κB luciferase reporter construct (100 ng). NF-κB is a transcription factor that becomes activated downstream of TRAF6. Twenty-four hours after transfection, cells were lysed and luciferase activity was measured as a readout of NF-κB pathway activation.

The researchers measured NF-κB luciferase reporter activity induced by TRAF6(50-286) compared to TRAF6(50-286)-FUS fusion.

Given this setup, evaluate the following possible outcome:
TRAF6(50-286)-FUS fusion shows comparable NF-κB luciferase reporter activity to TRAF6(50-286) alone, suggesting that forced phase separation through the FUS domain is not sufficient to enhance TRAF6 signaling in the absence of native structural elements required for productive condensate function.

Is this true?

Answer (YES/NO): NO